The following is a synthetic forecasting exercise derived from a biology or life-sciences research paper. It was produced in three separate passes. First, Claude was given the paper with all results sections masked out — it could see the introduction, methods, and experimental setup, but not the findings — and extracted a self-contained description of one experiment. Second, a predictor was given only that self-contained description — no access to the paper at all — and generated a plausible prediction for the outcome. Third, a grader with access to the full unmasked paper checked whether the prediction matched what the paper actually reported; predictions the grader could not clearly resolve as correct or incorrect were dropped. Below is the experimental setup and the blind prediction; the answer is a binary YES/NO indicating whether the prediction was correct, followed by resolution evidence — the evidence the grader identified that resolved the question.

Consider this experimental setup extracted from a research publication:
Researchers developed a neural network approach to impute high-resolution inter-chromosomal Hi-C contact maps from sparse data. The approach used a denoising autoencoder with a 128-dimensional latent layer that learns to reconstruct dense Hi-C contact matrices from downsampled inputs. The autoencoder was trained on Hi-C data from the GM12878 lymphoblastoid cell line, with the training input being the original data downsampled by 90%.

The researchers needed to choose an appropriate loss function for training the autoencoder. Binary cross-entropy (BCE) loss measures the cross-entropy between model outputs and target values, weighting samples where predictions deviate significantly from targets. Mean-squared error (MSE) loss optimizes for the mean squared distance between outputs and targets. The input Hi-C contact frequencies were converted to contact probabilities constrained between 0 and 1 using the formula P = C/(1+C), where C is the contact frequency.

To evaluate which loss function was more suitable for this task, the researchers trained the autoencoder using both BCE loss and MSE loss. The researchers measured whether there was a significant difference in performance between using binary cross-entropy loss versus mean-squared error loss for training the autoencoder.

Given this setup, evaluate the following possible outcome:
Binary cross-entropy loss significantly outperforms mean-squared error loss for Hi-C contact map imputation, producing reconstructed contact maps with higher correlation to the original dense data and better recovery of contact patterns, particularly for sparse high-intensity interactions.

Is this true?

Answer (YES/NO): NO